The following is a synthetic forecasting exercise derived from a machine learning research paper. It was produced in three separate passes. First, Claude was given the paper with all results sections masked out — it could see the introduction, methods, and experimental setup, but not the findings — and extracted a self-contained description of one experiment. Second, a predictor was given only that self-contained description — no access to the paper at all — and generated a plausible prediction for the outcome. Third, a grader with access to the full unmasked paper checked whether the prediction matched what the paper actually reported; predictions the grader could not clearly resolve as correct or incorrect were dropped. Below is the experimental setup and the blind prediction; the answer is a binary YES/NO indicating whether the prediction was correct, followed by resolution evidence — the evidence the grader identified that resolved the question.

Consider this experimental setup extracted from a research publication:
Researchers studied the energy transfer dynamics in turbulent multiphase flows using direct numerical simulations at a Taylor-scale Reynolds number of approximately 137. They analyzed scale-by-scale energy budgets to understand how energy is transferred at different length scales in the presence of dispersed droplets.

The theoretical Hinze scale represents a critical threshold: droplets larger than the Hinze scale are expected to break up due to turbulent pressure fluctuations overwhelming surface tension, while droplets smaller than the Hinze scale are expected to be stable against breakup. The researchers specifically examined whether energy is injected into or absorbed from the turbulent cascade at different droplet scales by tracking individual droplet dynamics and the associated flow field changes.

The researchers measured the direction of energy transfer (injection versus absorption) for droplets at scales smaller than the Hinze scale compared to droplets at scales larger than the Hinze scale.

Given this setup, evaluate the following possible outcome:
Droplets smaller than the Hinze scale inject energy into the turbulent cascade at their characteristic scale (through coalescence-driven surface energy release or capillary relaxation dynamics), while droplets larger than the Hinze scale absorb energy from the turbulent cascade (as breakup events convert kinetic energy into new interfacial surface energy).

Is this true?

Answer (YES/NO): YES